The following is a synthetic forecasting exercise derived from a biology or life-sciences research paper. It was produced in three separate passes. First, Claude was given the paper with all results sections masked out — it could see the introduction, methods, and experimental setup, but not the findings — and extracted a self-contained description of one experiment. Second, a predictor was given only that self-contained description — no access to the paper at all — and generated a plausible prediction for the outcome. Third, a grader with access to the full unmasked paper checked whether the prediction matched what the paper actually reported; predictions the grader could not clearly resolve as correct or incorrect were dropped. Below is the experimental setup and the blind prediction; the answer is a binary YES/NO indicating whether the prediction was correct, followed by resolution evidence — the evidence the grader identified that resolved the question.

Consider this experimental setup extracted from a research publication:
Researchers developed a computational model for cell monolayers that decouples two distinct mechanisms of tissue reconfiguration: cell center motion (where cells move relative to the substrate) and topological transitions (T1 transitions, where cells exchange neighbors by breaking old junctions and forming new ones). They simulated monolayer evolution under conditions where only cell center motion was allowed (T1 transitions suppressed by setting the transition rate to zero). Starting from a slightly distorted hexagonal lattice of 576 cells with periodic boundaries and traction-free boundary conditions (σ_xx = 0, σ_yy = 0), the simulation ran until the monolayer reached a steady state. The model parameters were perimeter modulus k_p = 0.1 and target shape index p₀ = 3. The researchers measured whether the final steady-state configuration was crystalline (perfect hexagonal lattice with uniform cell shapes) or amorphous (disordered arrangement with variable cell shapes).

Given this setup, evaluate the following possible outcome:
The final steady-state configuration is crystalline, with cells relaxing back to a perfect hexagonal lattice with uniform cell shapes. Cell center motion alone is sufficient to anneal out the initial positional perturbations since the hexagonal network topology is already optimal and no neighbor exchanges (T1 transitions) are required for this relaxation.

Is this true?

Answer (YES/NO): YES